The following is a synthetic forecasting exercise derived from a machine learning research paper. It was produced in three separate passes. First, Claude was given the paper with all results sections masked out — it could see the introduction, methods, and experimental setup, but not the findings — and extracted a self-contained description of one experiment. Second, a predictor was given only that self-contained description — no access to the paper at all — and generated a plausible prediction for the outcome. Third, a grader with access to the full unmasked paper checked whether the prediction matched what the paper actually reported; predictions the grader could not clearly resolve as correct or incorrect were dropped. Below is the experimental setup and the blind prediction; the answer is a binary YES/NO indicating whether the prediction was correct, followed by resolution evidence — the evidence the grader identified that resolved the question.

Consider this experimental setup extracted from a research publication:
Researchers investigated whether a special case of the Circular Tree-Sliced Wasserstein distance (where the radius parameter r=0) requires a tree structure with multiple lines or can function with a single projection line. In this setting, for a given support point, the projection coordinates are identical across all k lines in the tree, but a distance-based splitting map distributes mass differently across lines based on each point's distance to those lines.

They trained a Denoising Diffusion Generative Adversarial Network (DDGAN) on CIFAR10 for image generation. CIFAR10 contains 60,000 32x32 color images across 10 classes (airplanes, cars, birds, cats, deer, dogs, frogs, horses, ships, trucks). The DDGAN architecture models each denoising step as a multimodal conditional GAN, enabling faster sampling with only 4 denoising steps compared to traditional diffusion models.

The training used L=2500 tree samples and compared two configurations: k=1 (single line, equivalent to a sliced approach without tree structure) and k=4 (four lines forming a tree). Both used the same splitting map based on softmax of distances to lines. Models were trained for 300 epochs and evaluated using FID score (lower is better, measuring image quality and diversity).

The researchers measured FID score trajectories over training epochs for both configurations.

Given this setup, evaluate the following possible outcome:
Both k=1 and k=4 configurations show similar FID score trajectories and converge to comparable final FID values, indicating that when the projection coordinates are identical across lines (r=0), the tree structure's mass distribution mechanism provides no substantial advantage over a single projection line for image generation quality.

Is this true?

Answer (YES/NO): NO